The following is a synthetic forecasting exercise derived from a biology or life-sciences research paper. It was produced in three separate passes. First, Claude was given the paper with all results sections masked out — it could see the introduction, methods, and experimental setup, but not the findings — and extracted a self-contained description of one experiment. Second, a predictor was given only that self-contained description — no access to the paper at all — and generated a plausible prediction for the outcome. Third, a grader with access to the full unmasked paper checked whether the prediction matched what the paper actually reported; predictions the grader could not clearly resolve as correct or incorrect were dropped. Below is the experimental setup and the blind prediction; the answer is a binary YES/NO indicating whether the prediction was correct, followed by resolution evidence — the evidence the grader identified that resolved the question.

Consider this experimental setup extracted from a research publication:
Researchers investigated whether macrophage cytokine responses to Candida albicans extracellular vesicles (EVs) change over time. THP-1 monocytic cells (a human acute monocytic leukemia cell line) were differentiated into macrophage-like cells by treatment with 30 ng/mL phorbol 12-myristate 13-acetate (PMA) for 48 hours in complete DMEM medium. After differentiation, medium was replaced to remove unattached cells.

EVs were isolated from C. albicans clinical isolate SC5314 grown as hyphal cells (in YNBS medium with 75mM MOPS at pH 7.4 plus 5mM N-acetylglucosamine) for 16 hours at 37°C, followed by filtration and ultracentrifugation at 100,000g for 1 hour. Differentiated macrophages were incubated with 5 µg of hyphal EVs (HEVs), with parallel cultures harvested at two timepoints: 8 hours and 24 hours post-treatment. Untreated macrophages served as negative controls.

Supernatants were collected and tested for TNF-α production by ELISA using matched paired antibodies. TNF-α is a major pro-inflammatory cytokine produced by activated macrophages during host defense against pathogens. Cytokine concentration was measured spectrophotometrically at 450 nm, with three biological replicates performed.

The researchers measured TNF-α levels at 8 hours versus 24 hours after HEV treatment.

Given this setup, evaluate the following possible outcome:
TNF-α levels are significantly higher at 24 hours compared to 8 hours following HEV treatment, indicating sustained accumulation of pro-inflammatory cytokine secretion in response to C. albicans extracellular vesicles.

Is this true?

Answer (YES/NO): YES